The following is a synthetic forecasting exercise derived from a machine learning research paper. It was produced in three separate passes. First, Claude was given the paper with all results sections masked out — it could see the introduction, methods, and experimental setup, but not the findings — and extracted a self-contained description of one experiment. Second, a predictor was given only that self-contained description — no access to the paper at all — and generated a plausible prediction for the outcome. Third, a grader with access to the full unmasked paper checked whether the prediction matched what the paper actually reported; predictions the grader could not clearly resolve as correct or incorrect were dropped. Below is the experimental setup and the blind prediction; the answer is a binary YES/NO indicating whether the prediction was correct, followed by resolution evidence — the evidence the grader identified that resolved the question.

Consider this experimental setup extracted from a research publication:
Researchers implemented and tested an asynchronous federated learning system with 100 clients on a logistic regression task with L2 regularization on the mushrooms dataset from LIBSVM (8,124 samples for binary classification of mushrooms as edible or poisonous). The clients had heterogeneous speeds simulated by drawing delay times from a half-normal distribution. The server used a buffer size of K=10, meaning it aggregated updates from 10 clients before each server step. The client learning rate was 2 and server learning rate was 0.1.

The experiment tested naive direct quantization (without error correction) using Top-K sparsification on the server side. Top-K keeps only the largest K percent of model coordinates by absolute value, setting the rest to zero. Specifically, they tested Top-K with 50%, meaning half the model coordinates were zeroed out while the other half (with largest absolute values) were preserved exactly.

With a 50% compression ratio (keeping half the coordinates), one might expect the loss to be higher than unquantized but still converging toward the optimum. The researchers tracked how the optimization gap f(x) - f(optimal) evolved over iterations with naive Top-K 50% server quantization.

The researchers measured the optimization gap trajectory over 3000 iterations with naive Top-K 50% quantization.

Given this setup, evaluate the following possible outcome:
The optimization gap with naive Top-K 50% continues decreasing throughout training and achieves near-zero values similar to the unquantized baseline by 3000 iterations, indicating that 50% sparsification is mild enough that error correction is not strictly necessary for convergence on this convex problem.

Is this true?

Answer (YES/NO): NO